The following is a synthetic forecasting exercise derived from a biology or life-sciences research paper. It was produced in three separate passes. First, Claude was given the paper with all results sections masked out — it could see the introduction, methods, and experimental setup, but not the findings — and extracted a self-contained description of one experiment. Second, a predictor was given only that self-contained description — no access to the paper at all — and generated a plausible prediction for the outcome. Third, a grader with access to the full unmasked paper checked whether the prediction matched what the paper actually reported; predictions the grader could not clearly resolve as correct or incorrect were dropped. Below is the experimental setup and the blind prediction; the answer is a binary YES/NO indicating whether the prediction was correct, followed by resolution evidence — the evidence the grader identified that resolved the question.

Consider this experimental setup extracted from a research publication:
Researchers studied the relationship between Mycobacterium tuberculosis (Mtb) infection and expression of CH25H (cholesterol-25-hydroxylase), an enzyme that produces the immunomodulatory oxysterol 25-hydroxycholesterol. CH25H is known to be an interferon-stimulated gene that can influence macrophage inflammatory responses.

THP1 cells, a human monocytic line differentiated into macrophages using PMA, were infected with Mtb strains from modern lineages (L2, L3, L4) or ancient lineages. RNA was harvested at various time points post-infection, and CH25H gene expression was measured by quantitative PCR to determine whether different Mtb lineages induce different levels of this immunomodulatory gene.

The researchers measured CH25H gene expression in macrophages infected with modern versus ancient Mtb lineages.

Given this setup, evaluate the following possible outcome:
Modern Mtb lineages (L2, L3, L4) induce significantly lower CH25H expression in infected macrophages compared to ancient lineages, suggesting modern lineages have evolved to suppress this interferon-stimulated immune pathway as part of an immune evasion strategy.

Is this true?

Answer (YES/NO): NO